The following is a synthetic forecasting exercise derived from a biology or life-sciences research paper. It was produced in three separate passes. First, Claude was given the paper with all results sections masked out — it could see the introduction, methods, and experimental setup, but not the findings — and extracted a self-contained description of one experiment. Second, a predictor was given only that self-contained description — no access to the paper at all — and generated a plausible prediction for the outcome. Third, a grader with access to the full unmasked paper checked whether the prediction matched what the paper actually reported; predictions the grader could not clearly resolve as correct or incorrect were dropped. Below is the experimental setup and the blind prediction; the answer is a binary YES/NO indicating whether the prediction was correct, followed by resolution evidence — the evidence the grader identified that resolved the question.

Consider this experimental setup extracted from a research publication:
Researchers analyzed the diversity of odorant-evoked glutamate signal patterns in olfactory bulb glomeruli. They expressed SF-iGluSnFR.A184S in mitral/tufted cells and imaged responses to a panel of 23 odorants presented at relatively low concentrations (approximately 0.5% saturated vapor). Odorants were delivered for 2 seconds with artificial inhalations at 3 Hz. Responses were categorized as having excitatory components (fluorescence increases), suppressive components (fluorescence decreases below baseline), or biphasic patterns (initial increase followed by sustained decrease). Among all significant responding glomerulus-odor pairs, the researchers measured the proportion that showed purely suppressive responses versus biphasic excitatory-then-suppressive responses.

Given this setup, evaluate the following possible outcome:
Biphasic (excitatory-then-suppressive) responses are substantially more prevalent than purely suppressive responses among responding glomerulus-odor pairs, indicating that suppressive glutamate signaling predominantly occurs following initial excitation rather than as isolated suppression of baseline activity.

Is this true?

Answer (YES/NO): NO